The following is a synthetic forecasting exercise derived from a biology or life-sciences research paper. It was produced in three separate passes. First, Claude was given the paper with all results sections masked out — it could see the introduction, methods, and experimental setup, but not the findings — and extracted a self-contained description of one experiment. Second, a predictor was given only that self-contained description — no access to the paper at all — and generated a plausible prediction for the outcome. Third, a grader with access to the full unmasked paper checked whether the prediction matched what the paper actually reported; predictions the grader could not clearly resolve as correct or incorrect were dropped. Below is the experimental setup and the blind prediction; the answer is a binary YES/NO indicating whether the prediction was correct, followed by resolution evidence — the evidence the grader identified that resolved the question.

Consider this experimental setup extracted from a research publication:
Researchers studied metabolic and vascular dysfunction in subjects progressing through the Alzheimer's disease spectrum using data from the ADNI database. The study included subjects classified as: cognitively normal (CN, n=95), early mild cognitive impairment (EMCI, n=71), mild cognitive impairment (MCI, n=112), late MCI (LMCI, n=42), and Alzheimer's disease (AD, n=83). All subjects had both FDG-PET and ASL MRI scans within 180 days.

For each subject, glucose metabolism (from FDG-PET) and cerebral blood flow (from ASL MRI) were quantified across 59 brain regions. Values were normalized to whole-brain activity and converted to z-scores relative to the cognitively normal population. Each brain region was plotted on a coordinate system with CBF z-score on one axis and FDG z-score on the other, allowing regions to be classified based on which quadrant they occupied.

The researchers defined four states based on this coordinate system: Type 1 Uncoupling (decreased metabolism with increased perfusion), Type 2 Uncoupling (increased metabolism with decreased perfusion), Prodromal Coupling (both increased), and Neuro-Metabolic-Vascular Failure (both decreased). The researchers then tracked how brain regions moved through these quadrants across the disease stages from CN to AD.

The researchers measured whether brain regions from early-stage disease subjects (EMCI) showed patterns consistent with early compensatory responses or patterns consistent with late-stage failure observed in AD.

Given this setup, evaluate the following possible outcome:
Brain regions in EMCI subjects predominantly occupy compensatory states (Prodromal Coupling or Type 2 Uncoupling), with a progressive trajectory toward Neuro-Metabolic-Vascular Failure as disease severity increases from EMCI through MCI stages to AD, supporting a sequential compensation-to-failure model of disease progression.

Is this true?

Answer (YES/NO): NO